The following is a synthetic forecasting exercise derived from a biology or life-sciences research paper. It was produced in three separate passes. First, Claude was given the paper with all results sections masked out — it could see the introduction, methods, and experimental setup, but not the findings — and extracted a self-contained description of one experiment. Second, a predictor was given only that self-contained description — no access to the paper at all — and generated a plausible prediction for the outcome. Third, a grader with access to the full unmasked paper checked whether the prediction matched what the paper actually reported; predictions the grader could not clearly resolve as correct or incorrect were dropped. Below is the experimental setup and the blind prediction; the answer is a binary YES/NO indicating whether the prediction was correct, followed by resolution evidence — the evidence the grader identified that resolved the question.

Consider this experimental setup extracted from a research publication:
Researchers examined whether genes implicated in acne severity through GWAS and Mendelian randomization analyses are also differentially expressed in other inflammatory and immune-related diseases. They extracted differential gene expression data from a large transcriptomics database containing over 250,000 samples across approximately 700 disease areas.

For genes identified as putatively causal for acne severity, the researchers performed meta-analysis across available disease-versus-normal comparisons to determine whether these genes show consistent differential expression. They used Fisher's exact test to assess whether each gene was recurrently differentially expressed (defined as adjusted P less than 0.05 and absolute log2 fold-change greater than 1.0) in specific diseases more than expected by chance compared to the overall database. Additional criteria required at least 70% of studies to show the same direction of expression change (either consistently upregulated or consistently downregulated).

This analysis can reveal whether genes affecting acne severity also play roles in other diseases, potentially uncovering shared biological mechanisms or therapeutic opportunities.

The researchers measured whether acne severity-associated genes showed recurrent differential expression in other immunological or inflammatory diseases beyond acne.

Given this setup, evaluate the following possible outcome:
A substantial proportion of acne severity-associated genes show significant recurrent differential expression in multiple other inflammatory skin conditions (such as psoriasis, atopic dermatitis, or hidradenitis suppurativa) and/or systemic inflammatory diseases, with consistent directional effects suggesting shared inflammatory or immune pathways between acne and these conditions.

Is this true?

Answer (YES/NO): NO